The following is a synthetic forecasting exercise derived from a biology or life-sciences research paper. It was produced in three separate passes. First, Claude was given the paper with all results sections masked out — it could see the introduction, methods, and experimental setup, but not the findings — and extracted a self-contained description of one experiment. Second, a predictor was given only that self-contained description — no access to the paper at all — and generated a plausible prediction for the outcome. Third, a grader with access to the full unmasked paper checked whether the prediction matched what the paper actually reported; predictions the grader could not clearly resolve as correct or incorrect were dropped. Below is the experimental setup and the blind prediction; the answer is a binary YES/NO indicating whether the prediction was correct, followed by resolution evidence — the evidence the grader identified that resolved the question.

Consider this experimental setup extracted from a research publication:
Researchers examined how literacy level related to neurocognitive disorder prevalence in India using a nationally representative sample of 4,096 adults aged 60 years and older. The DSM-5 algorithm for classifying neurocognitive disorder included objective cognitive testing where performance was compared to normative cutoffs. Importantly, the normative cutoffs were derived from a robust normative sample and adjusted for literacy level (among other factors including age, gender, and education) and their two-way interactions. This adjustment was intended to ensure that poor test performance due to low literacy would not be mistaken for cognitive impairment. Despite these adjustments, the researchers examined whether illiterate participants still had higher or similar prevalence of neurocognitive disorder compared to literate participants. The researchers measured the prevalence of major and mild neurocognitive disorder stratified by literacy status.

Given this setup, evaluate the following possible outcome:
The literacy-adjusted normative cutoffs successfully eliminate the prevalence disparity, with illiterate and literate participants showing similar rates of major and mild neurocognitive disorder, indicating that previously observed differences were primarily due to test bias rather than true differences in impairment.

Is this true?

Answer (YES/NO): NO